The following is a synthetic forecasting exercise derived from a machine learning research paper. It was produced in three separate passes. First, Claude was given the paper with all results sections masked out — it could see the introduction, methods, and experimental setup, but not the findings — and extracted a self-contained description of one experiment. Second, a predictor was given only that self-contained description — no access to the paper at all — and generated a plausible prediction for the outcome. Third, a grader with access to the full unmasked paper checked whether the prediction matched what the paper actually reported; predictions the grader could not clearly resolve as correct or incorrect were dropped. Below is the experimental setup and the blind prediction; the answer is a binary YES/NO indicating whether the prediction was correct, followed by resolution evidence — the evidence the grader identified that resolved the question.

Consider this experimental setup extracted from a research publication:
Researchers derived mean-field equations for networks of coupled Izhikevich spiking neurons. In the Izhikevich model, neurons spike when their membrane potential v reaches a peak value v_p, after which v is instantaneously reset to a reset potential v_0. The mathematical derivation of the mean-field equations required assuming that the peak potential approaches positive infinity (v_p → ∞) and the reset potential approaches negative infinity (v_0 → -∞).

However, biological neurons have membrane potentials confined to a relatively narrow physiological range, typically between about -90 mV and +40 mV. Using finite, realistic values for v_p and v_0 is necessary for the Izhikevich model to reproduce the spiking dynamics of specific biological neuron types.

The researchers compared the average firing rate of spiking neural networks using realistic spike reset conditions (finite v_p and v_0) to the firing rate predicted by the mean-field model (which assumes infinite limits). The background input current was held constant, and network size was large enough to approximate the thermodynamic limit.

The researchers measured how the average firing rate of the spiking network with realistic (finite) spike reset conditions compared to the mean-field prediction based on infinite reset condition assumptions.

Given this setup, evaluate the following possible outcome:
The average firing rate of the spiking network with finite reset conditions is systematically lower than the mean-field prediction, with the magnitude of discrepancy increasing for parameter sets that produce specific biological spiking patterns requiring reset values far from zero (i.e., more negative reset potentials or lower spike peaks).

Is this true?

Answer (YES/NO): NO